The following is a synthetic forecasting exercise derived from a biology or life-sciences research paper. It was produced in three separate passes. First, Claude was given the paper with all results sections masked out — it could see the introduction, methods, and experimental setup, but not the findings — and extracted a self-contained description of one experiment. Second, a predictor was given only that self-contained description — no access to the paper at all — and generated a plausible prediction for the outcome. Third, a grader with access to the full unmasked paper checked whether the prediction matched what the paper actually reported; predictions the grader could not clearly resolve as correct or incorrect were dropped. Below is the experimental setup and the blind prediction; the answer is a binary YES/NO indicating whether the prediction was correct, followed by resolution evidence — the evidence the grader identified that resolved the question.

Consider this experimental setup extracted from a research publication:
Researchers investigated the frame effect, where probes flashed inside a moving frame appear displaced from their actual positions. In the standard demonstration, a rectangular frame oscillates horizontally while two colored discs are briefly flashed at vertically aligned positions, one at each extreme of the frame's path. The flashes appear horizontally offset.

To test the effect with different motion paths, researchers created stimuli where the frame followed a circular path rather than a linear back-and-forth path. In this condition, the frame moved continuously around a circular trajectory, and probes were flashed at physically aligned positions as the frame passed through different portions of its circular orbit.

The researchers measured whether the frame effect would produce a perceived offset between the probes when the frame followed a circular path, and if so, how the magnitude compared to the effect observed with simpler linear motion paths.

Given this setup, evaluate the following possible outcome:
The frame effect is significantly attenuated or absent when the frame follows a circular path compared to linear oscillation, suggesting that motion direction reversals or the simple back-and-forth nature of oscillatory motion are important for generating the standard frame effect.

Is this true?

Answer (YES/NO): NO